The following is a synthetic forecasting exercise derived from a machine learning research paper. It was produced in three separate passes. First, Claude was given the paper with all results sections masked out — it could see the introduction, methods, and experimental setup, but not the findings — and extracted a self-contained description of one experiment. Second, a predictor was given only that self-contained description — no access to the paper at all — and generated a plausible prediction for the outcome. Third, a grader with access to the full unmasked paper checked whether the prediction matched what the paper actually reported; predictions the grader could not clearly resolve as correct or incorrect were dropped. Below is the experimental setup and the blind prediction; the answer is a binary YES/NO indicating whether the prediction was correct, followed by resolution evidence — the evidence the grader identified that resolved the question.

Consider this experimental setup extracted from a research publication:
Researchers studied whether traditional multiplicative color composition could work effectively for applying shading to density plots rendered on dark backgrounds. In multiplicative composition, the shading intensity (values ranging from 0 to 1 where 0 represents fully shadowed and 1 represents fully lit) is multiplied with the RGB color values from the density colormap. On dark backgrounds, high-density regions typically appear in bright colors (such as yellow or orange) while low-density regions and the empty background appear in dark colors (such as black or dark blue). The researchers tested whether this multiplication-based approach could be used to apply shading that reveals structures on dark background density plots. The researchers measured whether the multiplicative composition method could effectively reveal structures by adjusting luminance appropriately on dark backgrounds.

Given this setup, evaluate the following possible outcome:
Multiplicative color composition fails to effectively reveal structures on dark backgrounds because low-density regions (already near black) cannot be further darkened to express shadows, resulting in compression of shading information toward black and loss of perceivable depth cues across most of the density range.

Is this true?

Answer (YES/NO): NO